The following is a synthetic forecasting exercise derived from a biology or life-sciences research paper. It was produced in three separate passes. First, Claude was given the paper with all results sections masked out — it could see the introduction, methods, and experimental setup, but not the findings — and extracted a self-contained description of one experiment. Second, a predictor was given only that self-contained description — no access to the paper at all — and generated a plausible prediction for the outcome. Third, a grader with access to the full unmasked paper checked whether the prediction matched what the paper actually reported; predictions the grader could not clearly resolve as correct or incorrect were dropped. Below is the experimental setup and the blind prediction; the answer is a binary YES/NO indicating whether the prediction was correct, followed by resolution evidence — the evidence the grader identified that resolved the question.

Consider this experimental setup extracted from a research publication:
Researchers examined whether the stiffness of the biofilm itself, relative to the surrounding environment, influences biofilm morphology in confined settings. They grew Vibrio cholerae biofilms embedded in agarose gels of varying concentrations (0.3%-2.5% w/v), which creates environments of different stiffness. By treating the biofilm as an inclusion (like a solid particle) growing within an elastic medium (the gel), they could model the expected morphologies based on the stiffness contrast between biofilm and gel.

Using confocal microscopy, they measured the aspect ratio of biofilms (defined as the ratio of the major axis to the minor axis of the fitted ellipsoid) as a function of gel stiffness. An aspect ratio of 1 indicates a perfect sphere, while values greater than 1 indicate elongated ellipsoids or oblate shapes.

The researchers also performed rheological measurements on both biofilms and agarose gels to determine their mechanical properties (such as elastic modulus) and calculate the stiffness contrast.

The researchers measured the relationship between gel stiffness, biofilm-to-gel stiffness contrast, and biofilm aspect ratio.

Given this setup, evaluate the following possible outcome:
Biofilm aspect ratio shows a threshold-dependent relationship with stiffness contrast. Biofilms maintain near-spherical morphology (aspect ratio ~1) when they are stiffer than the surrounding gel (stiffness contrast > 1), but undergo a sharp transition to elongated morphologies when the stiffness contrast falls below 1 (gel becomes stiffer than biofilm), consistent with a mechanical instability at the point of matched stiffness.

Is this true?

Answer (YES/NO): NO